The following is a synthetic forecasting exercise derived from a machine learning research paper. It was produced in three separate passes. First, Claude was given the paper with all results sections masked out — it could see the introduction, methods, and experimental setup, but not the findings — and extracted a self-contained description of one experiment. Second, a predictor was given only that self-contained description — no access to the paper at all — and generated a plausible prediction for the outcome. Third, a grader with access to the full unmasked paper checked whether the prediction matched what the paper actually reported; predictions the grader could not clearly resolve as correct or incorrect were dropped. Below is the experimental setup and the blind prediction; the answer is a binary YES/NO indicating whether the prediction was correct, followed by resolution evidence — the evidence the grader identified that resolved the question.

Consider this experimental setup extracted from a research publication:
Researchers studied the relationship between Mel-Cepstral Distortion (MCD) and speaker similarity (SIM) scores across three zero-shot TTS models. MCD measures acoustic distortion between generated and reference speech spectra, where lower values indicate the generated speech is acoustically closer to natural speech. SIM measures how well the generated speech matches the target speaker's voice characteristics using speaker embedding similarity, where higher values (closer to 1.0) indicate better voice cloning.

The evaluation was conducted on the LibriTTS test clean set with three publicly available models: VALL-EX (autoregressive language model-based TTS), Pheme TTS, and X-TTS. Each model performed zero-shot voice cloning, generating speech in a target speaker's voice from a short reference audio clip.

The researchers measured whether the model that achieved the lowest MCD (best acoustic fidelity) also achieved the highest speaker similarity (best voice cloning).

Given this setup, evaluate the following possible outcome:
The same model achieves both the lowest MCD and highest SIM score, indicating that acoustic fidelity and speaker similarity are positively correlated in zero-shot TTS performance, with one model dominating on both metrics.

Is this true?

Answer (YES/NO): NO